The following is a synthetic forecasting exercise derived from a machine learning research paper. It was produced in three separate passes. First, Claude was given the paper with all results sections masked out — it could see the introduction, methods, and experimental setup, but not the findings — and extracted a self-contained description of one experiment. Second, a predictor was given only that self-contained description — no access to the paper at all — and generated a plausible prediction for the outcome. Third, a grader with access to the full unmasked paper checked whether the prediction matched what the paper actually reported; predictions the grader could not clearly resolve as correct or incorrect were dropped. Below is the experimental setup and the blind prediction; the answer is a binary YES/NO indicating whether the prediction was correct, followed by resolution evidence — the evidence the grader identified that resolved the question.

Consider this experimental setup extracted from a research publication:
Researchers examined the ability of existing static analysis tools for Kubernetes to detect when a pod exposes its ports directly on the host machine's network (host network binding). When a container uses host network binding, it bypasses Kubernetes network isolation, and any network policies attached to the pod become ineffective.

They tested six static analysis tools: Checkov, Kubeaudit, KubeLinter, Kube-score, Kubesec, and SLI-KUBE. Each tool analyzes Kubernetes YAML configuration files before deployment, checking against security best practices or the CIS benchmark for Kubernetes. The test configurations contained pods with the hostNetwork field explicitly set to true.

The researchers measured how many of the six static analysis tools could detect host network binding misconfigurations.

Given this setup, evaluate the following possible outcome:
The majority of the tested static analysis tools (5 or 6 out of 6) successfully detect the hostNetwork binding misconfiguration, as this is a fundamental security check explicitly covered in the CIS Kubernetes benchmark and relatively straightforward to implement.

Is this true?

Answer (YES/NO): YES